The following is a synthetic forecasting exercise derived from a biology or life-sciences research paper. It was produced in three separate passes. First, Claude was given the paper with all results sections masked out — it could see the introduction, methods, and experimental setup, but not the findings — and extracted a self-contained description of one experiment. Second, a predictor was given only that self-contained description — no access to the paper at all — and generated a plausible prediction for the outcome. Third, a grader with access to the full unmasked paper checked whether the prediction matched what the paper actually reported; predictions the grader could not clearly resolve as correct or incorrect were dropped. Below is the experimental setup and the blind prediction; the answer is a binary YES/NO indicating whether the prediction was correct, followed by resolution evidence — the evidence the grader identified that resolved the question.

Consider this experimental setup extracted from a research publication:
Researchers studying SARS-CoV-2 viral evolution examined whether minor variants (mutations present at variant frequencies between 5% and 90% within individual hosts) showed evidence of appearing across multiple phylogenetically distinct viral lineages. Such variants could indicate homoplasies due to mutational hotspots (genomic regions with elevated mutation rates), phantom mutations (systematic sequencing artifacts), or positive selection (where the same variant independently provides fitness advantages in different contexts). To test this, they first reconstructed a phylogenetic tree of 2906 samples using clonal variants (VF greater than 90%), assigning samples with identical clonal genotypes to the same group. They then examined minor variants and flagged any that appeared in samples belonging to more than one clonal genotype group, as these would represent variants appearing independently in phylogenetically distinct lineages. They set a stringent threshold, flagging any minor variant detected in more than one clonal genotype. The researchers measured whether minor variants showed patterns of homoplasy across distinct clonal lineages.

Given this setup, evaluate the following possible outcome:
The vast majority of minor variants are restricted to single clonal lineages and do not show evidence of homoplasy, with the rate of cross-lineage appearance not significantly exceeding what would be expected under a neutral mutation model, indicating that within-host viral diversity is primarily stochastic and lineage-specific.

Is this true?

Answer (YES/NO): NO